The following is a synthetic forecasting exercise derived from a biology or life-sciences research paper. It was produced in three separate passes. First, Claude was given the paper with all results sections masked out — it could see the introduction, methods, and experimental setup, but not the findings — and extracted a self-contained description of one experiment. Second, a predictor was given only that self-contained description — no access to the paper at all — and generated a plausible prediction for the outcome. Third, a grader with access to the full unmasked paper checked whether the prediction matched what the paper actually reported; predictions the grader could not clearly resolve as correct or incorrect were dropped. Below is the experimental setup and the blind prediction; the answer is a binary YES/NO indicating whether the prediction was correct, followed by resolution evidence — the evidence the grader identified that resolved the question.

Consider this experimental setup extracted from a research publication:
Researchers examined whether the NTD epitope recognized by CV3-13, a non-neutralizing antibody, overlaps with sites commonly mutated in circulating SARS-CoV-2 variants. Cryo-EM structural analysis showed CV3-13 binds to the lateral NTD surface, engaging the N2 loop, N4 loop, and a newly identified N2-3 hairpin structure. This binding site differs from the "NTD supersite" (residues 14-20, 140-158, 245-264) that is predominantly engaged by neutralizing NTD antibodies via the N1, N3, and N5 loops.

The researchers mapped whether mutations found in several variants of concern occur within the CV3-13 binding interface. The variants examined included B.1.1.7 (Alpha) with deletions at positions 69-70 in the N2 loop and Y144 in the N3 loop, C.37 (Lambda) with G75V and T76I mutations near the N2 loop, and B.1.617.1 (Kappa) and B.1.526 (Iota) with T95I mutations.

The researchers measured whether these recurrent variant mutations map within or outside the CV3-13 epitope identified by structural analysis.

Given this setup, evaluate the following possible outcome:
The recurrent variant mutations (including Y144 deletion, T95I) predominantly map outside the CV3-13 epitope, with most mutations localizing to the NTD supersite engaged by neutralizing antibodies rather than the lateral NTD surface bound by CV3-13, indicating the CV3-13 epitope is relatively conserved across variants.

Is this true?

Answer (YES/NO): NO